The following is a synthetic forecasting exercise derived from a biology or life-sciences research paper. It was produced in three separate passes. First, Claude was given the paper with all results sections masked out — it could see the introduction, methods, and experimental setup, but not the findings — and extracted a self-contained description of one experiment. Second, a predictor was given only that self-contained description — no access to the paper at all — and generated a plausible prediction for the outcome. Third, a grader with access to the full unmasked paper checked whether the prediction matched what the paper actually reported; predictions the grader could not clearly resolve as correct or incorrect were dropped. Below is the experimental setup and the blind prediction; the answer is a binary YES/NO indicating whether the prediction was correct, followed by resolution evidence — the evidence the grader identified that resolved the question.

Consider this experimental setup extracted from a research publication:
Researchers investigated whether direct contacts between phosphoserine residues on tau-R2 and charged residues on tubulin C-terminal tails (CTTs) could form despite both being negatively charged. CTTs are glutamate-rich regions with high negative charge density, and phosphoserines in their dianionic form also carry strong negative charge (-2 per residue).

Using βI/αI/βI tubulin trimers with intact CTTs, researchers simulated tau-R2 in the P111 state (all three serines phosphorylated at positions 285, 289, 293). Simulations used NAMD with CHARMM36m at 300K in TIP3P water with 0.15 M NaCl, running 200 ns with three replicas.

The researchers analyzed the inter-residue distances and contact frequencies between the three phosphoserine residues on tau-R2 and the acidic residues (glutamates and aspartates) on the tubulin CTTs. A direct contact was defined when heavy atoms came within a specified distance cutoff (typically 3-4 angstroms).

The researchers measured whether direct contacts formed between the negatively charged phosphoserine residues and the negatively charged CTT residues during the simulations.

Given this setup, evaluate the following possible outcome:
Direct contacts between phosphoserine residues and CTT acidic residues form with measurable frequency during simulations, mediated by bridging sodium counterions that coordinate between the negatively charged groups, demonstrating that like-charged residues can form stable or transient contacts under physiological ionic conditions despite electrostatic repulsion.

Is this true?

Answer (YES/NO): YES